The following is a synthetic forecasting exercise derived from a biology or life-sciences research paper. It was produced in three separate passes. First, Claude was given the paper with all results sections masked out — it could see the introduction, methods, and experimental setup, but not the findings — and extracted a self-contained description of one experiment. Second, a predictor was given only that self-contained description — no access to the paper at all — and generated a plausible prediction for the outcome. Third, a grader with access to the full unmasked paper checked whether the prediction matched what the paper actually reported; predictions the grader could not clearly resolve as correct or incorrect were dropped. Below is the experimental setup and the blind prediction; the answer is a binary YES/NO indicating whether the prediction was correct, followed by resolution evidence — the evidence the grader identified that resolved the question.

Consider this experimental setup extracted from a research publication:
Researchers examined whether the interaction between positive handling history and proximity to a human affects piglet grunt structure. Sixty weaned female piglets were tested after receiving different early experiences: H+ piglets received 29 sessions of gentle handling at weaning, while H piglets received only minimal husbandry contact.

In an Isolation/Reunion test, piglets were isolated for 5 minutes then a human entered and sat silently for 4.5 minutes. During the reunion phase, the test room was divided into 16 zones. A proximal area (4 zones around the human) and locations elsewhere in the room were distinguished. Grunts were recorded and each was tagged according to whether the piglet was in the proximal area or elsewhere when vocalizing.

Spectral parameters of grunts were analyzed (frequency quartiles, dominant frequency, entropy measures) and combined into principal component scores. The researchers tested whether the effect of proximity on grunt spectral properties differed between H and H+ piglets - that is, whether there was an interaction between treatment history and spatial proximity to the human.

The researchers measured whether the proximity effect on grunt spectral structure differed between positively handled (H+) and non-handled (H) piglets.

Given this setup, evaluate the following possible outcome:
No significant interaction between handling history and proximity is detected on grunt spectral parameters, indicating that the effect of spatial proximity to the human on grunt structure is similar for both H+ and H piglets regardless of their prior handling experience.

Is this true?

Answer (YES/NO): NO